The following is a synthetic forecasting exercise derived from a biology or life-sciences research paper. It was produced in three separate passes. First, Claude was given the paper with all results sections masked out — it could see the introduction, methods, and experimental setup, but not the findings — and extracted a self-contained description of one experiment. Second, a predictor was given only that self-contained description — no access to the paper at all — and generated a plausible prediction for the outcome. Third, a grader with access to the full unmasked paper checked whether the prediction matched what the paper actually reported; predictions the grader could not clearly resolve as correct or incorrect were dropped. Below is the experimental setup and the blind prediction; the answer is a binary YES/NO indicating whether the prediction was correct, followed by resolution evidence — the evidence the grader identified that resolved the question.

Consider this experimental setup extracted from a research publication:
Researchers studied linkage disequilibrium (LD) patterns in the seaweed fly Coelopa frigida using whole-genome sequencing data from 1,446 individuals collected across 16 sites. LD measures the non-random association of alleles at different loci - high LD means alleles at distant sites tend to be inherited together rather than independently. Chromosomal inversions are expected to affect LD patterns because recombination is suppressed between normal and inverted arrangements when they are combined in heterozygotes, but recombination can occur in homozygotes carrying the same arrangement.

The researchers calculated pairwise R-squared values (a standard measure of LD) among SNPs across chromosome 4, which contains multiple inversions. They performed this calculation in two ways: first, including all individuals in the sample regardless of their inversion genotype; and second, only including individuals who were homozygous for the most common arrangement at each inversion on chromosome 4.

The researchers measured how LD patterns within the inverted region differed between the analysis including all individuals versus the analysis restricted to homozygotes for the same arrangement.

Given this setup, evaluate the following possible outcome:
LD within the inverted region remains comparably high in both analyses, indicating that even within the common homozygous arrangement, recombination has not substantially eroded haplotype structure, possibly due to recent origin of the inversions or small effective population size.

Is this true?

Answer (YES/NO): NO